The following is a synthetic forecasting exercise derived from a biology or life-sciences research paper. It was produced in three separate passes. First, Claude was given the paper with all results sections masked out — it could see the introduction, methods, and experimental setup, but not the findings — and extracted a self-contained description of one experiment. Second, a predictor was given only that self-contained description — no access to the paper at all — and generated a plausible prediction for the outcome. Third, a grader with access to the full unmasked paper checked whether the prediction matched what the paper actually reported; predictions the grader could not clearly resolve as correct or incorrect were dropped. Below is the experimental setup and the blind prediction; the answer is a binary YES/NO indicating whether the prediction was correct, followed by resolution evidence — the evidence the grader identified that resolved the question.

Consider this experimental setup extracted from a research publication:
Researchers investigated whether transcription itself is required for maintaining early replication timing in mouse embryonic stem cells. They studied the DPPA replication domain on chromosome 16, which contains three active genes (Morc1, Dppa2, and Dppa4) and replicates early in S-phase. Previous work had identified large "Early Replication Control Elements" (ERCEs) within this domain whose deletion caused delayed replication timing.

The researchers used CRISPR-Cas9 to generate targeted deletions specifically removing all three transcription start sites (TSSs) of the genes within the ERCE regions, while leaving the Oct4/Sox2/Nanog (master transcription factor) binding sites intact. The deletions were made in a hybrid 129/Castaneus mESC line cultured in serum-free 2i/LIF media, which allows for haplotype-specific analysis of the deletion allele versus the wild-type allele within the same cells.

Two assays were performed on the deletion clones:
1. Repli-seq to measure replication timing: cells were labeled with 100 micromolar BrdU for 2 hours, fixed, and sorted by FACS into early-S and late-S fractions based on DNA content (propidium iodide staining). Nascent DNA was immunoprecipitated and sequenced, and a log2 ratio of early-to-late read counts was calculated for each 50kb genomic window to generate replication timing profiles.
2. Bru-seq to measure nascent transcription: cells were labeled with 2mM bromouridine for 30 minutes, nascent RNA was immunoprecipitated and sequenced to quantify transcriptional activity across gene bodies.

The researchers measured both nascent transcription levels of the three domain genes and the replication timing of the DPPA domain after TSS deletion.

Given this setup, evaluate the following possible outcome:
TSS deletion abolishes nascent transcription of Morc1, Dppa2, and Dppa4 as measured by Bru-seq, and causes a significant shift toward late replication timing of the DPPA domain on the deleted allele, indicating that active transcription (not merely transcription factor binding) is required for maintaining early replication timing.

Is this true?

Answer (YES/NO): NO